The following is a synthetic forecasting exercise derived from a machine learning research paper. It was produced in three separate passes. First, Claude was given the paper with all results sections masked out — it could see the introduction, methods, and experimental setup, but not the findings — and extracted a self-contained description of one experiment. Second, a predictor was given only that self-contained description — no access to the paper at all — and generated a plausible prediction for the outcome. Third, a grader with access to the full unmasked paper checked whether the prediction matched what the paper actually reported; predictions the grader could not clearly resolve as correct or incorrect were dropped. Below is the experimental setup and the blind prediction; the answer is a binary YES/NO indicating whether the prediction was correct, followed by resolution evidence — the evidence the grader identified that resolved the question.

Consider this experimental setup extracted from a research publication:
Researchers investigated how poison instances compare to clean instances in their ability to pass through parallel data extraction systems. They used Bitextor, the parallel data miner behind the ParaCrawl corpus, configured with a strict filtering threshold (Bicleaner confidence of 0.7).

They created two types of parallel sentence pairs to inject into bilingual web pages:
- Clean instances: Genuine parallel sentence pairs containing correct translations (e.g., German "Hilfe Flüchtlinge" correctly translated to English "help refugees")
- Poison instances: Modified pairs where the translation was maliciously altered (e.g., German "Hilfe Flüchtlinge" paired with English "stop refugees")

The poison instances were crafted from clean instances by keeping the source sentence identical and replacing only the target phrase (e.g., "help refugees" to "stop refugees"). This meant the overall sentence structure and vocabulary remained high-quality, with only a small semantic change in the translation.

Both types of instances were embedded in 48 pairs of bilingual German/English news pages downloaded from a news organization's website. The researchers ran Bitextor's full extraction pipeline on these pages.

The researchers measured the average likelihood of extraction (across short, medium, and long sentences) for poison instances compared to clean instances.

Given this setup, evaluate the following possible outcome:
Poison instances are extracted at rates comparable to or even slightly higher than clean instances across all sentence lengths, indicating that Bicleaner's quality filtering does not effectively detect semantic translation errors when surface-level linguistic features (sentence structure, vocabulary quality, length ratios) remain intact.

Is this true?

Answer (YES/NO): NO